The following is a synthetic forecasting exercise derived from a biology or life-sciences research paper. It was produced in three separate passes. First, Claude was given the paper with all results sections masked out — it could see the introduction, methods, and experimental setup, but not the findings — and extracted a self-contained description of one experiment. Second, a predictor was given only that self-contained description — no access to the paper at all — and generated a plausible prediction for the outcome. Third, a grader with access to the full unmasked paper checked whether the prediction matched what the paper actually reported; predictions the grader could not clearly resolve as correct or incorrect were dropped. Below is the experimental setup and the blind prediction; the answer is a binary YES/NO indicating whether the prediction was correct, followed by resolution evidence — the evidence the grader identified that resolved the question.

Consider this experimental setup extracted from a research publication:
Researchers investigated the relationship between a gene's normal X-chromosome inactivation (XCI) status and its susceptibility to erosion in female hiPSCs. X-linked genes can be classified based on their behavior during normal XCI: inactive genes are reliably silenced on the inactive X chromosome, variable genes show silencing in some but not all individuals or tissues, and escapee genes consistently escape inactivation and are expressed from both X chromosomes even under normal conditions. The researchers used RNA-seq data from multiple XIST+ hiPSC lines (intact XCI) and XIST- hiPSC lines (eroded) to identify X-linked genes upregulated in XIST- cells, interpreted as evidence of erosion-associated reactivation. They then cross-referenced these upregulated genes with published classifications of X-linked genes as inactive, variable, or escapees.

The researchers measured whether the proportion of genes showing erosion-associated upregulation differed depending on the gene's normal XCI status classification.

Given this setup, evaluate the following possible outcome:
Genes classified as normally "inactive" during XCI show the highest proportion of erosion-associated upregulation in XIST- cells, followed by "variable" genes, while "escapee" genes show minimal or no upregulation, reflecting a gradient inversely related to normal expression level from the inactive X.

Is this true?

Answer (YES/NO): NO